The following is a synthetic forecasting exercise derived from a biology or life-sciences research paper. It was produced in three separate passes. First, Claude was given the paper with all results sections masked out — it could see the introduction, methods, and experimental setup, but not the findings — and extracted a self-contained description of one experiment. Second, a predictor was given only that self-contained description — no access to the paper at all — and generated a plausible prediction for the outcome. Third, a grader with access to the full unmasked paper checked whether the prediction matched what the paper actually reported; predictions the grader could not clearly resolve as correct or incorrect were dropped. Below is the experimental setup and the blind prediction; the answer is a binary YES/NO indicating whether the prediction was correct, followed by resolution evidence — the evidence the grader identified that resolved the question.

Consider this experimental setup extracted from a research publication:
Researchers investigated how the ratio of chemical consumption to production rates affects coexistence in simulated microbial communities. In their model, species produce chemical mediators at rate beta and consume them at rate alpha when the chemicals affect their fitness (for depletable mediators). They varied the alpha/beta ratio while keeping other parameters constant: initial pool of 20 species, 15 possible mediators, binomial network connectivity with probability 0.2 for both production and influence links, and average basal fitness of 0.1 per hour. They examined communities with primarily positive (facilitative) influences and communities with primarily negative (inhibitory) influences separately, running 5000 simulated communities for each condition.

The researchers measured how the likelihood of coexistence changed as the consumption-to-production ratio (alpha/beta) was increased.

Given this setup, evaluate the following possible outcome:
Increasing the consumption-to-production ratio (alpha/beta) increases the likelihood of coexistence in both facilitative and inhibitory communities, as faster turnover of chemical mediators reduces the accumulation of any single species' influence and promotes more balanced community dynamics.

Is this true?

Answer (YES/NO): YES